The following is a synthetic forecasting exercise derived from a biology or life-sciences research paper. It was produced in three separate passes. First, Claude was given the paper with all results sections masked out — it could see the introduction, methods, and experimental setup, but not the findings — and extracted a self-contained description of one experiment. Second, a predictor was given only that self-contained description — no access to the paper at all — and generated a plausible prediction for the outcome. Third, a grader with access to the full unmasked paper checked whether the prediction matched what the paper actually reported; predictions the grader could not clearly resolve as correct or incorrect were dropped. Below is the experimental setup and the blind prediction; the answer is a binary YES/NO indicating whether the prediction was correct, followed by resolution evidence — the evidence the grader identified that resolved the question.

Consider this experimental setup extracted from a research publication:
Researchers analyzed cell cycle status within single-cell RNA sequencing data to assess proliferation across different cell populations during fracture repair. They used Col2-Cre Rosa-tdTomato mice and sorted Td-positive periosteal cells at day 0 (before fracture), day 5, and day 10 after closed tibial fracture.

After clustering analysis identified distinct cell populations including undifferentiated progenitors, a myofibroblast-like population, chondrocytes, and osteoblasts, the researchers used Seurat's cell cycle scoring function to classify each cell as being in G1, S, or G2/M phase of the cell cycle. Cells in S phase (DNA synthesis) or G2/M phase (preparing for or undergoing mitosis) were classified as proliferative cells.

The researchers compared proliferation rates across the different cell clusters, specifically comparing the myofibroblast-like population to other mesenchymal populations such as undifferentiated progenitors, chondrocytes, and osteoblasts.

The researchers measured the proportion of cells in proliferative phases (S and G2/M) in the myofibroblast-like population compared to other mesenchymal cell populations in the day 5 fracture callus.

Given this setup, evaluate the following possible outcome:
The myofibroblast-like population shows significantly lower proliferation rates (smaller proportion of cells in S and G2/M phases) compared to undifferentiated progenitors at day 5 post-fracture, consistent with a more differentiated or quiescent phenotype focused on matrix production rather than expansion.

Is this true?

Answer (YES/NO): NO